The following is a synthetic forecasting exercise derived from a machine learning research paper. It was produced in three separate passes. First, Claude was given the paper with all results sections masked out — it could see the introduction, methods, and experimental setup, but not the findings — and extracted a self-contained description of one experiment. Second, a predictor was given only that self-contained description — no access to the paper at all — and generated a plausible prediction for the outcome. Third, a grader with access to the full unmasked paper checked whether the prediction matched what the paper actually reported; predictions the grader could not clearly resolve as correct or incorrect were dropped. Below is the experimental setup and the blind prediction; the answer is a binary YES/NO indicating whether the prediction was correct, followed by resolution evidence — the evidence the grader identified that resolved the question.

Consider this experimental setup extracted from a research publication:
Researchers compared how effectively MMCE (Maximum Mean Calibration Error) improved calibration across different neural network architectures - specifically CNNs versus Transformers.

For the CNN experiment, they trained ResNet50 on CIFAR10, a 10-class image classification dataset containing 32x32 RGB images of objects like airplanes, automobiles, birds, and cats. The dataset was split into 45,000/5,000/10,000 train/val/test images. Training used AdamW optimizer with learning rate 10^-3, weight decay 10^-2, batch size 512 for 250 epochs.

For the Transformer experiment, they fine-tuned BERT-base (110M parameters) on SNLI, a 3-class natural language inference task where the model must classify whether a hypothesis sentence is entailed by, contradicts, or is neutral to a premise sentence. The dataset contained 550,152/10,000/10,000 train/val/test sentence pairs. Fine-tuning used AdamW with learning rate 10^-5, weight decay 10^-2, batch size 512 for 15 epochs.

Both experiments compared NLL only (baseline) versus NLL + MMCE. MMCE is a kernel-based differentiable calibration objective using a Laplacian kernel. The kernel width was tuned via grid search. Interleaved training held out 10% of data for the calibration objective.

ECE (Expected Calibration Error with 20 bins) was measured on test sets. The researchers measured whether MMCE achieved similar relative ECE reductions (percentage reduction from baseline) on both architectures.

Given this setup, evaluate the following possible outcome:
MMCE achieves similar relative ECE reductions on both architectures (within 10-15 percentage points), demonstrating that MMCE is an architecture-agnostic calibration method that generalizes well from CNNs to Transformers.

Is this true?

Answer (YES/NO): NO